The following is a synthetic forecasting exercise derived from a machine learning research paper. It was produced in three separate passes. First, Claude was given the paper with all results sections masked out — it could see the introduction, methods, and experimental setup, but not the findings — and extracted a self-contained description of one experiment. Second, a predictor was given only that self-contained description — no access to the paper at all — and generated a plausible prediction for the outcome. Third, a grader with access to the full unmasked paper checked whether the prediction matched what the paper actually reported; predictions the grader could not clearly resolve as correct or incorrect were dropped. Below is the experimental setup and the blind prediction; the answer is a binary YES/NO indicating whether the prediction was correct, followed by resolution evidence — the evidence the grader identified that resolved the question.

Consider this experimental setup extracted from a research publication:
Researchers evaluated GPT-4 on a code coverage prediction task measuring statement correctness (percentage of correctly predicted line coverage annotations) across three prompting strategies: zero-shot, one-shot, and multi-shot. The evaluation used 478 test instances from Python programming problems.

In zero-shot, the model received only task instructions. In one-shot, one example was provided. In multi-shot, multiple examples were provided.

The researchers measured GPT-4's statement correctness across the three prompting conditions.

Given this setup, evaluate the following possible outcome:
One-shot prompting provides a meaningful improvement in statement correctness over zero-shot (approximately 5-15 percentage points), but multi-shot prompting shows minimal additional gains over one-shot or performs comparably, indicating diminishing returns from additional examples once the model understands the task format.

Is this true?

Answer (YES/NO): YES